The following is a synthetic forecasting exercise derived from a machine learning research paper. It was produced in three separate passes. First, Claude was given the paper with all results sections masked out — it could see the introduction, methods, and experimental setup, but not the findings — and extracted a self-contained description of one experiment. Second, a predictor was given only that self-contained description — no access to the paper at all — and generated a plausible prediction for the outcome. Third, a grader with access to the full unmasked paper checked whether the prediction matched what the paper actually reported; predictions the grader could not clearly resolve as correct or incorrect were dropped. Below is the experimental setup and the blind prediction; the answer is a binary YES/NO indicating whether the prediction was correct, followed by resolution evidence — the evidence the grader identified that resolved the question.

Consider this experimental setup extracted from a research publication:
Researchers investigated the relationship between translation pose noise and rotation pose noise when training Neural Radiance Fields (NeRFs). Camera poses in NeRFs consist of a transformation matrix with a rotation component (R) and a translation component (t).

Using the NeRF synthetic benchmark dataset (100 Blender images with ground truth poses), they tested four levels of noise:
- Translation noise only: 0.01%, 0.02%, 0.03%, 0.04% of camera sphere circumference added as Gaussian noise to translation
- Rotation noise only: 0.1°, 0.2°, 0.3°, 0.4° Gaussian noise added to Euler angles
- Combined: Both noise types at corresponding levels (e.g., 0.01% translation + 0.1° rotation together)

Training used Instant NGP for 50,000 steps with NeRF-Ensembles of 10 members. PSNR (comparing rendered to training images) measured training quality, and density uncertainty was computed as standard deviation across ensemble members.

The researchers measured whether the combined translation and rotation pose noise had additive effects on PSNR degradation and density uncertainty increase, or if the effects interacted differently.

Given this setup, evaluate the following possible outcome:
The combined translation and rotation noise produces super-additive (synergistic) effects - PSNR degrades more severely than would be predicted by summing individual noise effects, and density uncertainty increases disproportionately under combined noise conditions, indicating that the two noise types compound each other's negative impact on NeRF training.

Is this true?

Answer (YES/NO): NO